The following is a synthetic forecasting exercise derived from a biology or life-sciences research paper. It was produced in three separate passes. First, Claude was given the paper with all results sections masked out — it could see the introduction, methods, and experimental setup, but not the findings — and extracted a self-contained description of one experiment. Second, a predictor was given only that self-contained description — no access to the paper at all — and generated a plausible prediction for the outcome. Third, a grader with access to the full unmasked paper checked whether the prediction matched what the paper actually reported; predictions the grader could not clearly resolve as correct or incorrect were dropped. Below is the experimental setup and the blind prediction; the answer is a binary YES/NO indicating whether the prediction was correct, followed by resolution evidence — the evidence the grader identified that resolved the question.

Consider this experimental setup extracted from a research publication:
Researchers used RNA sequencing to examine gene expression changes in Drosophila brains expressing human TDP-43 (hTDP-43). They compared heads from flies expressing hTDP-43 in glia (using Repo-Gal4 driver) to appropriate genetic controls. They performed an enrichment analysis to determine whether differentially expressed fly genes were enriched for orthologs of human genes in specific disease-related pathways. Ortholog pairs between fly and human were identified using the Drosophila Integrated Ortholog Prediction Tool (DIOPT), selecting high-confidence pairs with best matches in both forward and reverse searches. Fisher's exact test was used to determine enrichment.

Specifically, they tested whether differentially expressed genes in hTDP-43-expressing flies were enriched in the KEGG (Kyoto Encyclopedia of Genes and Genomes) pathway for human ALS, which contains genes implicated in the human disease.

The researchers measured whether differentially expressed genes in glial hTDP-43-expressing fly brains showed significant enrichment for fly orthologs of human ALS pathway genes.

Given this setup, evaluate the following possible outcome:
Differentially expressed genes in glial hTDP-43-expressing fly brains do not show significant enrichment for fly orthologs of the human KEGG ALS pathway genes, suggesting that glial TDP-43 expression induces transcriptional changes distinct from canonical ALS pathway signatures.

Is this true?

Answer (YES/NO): NO